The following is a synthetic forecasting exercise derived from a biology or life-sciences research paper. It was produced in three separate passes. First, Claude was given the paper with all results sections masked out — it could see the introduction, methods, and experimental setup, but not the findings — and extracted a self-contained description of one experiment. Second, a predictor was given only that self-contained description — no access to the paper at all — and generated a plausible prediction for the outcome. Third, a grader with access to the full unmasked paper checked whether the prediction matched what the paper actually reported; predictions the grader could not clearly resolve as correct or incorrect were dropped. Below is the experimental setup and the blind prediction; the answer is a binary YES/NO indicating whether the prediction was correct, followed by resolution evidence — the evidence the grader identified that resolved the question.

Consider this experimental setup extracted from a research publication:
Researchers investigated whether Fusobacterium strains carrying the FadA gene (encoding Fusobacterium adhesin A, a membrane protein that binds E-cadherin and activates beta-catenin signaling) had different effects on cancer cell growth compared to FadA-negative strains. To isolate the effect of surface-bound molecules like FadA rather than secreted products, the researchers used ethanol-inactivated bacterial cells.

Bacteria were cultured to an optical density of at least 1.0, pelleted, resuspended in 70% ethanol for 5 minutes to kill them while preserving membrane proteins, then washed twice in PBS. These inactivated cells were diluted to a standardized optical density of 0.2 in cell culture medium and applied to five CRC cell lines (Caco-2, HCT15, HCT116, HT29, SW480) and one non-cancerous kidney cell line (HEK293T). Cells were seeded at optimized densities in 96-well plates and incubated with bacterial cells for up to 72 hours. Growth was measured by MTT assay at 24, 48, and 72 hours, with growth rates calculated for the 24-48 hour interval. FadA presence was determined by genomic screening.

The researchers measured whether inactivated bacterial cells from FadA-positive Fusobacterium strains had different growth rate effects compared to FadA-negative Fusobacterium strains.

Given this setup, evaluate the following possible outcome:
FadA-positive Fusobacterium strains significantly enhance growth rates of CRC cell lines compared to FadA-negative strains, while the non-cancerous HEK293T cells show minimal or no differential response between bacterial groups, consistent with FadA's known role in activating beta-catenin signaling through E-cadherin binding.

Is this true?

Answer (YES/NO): NO